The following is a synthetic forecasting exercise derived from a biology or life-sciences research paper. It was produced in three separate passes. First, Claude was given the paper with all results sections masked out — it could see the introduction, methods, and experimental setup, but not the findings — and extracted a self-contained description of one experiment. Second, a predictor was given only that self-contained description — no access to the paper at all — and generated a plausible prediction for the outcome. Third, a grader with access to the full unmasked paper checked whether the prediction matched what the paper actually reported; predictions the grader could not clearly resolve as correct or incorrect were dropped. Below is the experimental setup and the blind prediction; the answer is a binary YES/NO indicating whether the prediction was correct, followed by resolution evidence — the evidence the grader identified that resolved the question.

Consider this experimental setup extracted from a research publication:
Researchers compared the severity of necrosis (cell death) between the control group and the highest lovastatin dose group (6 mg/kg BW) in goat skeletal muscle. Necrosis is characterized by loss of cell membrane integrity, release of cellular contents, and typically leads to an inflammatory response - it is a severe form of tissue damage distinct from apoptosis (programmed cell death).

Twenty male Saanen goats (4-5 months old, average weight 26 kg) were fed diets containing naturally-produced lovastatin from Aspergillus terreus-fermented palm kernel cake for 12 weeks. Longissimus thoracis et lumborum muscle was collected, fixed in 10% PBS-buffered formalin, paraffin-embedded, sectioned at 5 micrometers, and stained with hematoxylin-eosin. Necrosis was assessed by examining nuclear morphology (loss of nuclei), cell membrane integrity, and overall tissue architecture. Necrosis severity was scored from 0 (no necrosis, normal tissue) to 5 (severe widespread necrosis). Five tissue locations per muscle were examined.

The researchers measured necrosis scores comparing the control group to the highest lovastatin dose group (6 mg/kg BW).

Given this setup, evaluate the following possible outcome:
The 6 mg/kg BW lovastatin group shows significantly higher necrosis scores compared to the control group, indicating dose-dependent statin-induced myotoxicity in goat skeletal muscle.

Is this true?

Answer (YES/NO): YES